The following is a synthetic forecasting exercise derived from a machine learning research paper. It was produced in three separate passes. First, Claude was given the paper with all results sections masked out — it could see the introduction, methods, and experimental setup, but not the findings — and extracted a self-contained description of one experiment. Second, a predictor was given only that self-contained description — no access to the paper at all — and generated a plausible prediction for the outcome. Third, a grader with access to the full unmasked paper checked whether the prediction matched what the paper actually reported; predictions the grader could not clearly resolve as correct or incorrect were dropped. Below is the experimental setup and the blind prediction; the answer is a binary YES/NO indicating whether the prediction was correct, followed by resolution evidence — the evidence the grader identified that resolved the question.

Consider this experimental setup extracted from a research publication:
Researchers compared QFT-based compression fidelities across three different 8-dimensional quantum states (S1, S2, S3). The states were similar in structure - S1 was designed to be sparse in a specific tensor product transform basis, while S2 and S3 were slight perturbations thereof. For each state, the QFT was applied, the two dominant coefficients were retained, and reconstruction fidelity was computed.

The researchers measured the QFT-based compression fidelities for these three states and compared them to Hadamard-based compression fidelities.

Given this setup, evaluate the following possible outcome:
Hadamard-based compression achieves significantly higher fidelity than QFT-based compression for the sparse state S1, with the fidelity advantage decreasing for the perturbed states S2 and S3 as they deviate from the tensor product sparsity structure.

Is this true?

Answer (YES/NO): NO